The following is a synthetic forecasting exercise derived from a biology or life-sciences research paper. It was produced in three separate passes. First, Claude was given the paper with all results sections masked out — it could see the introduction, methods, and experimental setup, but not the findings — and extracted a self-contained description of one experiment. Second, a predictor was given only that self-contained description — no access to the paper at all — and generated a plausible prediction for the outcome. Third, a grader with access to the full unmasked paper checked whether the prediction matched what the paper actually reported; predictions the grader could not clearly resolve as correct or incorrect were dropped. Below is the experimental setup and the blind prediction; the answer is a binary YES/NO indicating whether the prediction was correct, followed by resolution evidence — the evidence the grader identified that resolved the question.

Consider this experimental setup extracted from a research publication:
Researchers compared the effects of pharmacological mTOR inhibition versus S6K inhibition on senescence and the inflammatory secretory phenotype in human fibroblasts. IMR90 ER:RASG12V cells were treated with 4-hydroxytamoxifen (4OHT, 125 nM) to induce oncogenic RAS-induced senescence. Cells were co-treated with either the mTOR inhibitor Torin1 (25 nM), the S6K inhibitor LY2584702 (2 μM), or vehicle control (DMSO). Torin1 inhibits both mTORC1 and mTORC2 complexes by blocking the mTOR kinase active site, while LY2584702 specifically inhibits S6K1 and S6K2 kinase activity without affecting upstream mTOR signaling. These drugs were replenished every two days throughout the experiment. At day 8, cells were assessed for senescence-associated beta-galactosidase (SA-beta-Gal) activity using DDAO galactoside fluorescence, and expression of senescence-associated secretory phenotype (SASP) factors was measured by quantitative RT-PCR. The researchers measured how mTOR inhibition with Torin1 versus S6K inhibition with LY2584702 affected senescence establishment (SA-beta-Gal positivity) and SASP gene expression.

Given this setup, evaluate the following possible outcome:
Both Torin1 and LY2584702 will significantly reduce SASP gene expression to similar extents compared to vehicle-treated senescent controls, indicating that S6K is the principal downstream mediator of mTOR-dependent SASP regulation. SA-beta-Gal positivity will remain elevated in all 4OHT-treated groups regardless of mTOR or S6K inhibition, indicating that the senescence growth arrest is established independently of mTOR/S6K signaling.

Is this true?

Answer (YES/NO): NO